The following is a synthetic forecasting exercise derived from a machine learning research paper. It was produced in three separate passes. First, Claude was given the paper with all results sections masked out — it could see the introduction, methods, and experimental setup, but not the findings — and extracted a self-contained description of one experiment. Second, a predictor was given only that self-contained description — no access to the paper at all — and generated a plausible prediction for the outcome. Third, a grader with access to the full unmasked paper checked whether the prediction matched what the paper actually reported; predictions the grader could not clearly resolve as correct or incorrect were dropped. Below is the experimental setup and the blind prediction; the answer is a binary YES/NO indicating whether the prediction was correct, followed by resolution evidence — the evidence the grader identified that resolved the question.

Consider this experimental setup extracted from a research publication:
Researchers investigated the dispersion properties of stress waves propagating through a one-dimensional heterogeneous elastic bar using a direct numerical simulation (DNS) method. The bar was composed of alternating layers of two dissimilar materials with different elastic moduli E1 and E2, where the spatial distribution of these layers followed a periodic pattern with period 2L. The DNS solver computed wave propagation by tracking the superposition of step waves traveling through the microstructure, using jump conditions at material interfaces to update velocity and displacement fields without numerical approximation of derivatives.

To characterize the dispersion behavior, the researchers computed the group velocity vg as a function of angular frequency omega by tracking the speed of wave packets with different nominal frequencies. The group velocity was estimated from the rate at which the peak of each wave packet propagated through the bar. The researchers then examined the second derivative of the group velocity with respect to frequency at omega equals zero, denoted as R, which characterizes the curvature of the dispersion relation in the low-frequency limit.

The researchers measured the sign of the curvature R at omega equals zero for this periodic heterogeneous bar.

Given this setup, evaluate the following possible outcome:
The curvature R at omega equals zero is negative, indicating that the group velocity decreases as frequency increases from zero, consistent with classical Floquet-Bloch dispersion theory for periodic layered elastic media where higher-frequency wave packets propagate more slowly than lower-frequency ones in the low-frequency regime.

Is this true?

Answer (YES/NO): YES